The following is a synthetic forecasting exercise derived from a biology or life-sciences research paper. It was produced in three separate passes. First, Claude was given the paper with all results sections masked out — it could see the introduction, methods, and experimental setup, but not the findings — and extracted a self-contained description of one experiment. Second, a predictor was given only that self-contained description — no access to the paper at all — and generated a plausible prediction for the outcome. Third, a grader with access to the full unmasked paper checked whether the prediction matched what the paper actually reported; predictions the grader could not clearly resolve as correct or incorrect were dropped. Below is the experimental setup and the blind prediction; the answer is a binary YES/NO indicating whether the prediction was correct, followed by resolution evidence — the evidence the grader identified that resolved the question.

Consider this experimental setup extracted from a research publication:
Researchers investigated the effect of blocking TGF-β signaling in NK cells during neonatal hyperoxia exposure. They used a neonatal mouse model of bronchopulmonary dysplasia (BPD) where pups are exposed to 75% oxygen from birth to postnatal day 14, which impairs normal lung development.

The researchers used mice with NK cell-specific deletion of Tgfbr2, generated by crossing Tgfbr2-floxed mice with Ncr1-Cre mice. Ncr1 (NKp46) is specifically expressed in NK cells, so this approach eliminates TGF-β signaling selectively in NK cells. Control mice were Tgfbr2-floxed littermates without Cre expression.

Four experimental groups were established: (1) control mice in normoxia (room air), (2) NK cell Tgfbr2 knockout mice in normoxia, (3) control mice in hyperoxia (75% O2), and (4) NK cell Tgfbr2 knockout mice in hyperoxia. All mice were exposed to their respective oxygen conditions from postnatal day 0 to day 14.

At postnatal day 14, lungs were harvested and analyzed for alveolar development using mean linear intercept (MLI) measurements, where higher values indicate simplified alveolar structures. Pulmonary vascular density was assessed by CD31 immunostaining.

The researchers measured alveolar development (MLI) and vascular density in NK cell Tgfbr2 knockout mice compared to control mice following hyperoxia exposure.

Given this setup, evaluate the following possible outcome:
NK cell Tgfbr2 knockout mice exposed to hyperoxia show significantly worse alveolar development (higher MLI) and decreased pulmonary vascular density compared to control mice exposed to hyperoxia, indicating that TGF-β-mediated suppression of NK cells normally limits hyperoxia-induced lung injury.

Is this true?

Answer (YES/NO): NO